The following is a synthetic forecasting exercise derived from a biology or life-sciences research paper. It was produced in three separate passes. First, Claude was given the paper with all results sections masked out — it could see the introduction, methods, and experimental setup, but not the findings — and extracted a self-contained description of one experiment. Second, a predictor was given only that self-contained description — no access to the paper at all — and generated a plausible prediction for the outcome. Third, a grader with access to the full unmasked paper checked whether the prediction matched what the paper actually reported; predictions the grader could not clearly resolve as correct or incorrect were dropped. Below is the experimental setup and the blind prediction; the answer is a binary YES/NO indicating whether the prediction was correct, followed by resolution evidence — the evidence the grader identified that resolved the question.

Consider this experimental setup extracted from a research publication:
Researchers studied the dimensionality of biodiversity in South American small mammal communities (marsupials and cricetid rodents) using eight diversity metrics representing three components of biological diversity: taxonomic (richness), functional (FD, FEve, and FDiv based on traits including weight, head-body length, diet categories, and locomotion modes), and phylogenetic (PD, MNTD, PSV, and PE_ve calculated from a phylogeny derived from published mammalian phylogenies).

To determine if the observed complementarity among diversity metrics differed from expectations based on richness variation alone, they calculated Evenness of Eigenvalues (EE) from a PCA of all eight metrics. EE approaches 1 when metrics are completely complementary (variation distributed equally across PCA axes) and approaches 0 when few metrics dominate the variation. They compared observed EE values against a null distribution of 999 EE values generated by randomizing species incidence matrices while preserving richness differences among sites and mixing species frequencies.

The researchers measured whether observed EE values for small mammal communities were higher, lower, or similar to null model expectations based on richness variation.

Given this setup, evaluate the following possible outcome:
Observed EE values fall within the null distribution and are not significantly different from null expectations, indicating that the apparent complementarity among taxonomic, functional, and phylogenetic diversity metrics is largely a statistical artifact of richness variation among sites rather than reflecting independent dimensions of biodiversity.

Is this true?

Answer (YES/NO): YES